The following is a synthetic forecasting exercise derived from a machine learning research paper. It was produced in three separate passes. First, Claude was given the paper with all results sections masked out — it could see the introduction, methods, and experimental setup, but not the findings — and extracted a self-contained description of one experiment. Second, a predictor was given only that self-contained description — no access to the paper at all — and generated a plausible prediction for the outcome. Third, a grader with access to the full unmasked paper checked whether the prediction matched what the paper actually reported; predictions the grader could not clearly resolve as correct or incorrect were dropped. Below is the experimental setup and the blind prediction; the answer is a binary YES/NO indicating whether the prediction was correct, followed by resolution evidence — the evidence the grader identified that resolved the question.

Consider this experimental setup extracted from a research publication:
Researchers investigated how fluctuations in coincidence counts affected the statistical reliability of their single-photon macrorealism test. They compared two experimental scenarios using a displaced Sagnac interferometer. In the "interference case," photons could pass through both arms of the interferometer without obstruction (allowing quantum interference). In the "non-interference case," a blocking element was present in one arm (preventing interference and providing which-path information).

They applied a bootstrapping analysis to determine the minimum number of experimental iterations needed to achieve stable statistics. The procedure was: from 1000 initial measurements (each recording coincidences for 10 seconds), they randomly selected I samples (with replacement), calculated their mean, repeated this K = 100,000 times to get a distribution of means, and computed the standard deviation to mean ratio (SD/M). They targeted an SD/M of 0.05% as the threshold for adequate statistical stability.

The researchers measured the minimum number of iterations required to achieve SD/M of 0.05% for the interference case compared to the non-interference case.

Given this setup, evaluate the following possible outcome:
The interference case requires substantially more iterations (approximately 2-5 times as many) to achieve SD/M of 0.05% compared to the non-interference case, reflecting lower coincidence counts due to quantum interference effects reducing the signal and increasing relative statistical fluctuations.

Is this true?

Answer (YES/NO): YES